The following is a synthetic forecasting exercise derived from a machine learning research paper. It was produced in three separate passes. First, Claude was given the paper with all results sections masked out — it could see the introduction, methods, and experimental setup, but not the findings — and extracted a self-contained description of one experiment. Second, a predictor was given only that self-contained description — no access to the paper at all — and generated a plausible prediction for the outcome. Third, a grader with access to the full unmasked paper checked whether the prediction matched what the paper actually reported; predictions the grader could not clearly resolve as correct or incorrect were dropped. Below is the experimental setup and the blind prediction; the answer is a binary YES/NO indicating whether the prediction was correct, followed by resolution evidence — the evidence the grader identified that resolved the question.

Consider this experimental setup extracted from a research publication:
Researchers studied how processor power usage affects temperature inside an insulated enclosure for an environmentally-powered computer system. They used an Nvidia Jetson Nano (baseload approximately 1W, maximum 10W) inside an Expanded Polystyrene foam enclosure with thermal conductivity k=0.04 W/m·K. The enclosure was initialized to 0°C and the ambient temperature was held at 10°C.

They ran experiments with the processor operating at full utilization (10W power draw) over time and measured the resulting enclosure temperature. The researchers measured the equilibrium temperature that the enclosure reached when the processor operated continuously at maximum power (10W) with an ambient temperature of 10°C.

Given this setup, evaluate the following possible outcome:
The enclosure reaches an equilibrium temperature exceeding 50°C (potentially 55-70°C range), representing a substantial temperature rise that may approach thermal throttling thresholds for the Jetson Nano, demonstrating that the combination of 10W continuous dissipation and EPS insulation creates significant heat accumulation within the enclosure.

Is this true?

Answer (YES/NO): NO